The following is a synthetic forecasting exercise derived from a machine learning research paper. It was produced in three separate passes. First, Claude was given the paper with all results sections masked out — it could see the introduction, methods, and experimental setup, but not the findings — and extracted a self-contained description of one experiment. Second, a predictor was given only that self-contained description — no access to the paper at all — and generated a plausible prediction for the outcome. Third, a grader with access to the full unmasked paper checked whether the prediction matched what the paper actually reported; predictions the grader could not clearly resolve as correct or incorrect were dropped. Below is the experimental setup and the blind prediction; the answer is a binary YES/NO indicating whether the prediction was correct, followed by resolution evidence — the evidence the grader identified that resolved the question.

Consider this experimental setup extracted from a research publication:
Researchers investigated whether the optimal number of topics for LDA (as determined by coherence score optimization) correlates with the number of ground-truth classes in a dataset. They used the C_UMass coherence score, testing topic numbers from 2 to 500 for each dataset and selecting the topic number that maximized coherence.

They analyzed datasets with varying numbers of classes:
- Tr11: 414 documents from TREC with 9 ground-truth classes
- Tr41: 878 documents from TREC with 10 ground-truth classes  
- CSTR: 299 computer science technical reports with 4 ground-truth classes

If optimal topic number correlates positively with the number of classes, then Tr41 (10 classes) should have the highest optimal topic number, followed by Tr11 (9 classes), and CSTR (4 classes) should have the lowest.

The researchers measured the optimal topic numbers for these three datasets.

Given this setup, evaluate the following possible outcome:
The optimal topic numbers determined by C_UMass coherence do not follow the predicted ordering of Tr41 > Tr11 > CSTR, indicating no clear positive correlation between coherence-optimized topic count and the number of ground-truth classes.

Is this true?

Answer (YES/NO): YES